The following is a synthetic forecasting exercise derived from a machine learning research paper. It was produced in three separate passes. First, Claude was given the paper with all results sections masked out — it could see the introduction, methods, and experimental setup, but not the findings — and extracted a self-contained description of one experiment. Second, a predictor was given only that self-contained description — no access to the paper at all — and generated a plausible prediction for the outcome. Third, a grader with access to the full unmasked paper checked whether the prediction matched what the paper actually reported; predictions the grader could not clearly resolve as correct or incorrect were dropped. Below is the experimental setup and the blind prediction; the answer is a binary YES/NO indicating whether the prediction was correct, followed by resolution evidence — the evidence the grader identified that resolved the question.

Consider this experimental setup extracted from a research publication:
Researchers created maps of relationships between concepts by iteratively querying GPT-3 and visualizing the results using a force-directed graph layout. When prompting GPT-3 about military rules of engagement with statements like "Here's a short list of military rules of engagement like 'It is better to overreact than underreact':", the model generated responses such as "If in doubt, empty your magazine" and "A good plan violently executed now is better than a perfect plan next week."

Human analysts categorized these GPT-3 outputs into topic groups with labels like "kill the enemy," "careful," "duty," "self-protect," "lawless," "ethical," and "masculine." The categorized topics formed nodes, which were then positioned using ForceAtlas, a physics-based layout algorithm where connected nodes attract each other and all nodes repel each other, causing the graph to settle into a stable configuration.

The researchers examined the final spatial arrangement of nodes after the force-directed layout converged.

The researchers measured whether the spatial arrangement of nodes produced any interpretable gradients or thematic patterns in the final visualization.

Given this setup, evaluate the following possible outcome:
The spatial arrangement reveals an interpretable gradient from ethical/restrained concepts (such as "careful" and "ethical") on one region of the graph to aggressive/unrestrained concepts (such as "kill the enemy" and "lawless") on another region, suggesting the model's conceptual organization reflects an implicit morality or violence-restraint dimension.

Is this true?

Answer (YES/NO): YES